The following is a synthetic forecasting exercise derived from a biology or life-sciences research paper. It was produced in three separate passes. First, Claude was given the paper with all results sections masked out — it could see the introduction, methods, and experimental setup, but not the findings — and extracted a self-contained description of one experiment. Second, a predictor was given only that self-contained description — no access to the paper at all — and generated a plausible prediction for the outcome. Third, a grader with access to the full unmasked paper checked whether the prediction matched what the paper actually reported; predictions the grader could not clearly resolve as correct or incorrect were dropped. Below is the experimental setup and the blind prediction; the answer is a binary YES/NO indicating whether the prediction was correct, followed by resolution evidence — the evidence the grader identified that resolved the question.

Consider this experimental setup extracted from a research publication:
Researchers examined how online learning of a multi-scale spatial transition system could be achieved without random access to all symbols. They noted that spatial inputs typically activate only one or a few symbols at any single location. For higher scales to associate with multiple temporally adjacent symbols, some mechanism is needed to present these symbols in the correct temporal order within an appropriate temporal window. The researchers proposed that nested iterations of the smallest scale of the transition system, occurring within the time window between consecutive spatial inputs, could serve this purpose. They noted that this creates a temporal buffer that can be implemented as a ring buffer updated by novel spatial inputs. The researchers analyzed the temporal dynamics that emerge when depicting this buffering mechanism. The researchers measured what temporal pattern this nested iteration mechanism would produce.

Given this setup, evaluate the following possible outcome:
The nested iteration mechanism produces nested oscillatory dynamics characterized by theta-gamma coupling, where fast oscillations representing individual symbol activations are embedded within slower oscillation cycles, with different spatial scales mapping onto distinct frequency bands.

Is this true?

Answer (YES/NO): NO